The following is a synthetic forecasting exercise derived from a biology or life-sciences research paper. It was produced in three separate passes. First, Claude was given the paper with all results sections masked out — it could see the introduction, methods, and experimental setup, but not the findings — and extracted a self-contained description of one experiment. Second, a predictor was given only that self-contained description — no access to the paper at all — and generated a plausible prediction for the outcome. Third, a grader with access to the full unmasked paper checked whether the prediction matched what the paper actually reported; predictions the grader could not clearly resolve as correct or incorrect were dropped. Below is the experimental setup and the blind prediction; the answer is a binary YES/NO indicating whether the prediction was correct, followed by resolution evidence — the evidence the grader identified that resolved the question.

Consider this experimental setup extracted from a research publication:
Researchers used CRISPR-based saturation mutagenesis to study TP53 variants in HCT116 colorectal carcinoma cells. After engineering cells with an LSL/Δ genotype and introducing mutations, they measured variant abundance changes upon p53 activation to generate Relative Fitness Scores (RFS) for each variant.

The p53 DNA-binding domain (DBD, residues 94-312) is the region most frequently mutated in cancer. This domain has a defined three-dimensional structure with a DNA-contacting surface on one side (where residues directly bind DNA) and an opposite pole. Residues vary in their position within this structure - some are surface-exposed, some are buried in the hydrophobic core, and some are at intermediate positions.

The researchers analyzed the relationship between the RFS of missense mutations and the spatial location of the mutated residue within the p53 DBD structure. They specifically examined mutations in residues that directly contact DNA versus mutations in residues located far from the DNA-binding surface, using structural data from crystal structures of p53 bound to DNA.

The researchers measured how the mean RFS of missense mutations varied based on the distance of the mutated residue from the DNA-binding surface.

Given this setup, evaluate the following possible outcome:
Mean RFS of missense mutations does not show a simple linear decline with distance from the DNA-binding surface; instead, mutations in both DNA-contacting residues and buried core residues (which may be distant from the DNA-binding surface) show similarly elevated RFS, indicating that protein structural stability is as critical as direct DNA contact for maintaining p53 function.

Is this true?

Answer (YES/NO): YES